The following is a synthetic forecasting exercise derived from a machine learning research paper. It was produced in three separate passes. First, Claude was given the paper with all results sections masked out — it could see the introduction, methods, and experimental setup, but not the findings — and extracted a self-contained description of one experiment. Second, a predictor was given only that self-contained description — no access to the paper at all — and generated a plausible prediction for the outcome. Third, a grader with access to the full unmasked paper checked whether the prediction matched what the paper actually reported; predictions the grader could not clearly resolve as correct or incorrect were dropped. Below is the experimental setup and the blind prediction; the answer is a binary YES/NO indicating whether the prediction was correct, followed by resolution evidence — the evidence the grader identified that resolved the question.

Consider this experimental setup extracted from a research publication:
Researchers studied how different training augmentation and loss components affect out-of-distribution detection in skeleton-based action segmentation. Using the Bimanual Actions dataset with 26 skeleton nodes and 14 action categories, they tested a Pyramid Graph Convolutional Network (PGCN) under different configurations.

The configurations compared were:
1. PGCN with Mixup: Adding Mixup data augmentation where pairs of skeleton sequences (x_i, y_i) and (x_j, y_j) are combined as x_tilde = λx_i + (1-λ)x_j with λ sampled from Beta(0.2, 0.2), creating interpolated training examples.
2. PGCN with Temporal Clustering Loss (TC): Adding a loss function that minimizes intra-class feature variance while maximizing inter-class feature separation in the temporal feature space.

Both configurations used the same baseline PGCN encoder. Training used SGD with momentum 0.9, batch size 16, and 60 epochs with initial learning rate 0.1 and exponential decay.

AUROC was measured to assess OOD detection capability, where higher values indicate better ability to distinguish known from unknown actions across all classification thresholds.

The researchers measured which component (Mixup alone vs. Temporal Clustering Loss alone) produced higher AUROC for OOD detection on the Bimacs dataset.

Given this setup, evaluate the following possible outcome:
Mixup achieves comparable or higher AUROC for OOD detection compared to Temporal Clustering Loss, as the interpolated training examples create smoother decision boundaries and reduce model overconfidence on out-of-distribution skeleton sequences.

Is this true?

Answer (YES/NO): NO